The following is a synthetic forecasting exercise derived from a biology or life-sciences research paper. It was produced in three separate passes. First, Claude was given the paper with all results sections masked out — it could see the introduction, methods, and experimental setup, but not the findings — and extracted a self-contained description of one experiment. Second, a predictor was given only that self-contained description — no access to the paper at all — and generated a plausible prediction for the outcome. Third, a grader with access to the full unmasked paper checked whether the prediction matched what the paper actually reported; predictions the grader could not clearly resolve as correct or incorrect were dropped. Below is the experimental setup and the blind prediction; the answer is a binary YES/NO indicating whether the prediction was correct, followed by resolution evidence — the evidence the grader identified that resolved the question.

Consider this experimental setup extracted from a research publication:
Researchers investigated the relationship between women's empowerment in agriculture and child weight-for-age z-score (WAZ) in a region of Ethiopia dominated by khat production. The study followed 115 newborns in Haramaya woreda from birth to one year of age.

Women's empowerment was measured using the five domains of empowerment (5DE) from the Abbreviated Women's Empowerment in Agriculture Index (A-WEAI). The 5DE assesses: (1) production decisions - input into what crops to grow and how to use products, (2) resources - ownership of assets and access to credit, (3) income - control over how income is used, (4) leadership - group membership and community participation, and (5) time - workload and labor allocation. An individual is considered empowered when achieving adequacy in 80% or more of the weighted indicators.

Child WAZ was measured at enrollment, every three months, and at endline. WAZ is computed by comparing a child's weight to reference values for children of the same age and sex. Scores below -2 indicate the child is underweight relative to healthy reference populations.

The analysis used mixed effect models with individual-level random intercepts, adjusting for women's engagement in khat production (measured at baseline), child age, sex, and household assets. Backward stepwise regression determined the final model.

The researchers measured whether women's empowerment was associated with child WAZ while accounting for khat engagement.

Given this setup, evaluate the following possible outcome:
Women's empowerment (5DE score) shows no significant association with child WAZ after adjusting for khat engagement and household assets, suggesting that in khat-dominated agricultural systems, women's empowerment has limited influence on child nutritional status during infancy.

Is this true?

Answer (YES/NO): NO